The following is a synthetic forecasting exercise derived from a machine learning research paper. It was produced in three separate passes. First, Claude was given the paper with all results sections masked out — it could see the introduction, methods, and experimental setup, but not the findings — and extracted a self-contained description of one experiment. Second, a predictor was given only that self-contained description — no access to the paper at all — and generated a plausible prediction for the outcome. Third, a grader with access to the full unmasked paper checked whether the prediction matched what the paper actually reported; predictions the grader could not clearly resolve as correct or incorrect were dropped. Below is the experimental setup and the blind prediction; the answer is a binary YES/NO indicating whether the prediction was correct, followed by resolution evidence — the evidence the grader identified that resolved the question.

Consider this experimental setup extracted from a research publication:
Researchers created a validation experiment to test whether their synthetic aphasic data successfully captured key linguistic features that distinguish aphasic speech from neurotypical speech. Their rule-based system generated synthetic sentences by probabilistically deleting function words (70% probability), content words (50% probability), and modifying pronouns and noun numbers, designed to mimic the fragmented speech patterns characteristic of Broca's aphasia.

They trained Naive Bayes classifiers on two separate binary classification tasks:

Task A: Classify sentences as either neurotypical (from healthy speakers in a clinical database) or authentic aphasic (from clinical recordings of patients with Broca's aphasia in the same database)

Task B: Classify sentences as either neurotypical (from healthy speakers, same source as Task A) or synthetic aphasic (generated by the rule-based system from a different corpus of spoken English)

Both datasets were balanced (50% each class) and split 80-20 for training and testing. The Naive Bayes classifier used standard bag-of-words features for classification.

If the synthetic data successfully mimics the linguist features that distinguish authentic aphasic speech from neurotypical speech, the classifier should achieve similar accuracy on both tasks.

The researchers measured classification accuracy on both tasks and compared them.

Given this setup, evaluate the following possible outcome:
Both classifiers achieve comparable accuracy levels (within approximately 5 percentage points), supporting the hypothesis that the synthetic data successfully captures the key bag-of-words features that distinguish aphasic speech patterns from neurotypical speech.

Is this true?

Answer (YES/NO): YES